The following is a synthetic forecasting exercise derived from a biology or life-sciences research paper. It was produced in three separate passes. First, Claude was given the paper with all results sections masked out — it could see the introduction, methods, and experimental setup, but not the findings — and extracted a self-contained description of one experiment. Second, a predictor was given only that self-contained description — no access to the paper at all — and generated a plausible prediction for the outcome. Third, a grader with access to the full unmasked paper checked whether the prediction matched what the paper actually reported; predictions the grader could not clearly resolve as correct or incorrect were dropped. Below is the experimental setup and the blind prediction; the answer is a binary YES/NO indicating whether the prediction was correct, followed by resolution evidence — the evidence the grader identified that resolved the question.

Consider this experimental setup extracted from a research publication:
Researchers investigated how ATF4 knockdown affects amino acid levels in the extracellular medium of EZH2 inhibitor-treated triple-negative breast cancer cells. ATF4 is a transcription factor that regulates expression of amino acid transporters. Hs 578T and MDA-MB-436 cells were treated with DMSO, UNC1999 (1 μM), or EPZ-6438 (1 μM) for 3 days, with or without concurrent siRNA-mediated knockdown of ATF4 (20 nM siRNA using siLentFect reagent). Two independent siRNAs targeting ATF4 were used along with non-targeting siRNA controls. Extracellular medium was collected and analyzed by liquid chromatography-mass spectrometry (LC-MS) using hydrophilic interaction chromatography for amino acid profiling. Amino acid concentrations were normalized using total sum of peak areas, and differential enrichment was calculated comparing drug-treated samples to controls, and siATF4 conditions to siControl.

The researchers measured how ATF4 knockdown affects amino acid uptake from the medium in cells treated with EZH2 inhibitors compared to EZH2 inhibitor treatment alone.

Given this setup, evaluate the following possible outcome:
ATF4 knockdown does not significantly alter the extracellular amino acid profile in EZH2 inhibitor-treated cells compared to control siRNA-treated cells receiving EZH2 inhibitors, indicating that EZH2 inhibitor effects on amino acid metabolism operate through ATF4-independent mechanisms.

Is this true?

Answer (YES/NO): NO